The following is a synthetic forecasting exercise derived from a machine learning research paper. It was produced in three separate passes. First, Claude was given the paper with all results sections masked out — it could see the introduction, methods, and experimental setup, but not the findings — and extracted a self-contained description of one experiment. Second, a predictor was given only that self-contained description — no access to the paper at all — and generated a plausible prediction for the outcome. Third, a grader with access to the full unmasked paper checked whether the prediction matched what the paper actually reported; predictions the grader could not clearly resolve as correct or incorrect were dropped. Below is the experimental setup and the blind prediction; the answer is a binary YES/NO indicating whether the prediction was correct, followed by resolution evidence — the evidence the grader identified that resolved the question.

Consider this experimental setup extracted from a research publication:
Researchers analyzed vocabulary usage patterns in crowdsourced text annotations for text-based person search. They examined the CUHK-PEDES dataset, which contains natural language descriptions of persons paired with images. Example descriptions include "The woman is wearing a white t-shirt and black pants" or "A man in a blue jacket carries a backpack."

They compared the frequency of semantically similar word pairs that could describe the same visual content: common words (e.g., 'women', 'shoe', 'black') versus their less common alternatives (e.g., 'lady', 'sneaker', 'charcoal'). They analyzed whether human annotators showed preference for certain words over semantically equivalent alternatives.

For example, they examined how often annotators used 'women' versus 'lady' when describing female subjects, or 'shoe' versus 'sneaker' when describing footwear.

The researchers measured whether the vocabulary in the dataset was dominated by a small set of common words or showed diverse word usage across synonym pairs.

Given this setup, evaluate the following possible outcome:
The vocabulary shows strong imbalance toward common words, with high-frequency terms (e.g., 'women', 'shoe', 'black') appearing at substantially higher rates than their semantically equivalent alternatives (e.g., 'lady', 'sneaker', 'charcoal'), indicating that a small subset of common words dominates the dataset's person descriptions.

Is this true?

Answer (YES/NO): YES